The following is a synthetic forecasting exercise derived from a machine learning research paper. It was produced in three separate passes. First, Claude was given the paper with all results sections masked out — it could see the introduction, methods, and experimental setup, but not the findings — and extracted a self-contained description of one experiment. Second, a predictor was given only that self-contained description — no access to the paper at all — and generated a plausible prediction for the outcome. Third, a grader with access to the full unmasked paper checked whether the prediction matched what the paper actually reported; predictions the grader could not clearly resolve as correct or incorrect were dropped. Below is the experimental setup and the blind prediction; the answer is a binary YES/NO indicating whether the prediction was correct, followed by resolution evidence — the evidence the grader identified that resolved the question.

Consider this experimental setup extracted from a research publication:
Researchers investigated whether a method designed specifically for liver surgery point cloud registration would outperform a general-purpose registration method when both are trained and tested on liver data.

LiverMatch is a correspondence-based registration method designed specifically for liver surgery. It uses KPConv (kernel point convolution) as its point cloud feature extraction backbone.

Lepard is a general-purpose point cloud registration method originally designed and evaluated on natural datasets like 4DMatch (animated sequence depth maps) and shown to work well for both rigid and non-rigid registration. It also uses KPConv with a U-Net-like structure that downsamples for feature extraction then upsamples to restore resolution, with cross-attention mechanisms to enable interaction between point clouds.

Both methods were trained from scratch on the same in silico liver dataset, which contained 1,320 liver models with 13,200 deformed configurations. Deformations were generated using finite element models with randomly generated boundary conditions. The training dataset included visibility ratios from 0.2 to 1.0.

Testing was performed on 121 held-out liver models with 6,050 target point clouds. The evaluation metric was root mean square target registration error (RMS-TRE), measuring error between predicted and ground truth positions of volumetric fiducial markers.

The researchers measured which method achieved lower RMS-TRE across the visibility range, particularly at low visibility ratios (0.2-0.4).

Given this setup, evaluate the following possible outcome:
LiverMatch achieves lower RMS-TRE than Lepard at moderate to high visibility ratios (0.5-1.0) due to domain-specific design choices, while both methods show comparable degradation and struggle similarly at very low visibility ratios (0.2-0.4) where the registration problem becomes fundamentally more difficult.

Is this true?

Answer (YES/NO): NO